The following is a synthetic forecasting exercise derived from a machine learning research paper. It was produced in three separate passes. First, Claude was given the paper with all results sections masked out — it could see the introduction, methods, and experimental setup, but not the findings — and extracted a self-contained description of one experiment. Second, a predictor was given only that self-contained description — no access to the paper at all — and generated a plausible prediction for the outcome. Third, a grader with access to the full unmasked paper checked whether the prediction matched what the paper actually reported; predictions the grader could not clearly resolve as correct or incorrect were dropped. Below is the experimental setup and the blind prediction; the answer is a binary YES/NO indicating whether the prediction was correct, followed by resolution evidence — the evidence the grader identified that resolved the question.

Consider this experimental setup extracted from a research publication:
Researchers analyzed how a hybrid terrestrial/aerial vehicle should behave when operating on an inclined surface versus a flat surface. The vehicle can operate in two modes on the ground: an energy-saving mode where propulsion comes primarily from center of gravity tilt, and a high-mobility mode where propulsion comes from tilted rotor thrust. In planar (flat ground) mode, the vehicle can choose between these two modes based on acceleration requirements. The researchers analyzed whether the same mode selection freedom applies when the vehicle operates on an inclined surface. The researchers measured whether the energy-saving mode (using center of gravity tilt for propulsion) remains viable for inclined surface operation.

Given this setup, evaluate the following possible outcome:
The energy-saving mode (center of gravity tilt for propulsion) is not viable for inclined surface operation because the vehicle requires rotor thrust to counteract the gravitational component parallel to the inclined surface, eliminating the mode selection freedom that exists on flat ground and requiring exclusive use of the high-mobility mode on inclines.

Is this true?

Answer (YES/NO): YES